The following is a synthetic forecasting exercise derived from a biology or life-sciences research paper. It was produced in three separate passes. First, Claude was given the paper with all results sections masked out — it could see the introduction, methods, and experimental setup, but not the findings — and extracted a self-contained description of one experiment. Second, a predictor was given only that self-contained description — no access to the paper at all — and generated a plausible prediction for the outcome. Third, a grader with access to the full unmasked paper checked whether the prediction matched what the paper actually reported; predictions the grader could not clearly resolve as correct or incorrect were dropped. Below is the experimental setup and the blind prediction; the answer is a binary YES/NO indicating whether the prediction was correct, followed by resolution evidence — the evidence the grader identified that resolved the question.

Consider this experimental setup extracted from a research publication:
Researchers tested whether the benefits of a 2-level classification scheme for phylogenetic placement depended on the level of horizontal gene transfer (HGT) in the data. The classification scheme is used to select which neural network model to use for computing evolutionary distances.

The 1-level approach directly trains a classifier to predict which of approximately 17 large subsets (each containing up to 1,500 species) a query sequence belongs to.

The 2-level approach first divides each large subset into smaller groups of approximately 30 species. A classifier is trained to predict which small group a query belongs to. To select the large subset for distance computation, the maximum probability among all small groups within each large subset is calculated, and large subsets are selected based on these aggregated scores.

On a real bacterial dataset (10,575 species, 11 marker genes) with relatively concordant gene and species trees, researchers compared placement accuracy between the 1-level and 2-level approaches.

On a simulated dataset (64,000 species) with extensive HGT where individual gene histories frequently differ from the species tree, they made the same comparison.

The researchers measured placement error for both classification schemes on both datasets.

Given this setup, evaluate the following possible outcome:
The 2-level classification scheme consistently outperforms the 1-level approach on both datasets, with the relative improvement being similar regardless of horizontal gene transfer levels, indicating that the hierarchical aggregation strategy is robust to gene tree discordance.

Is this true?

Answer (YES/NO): NO